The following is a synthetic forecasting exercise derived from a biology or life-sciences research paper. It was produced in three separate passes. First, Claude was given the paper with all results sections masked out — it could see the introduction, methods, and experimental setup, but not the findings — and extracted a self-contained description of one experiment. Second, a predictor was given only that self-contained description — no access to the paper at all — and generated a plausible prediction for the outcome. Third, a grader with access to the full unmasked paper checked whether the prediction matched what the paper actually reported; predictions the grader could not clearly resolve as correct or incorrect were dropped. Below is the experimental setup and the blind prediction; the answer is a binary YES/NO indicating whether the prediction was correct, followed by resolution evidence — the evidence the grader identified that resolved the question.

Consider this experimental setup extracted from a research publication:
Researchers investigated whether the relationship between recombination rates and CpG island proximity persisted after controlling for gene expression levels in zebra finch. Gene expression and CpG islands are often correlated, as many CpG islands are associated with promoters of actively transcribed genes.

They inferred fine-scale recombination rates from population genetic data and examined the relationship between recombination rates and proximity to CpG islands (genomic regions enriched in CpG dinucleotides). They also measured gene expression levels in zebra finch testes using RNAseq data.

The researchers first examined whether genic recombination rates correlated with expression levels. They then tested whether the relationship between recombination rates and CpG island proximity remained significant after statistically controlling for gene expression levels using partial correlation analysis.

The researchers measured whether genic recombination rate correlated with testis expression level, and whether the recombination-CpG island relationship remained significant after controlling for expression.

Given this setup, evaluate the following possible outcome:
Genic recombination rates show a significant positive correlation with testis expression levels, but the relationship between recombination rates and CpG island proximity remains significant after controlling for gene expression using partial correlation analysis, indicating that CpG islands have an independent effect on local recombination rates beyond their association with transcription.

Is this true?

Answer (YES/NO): YES